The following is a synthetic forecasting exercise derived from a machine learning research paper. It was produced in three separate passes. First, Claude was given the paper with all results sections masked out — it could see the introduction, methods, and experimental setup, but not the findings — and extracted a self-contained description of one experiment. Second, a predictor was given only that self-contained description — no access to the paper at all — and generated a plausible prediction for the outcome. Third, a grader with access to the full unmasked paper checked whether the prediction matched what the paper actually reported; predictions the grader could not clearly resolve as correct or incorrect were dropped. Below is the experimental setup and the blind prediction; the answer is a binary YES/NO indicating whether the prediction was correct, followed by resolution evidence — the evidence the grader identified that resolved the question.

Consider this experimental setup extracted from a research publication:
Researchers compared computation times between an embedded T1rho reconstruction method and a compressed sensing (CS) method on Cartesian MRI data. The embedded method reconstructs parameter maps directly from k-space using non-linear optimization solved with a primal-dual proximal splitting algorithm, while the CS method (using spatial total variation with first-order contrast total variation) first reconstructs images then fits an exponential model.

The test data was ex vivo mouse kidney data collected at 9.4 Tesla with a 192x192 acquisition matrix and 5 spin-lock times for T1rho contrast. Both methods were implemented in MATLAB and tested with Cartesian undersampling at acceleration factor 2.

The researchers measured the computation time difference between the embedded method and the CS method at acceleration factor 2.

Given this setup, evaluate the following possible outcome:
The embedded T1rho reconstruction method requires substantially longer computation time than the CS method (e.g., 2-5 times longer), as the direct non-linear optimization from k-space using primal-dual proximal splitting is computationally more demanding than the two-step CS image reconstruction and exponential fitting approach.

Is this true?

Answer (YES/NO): NO